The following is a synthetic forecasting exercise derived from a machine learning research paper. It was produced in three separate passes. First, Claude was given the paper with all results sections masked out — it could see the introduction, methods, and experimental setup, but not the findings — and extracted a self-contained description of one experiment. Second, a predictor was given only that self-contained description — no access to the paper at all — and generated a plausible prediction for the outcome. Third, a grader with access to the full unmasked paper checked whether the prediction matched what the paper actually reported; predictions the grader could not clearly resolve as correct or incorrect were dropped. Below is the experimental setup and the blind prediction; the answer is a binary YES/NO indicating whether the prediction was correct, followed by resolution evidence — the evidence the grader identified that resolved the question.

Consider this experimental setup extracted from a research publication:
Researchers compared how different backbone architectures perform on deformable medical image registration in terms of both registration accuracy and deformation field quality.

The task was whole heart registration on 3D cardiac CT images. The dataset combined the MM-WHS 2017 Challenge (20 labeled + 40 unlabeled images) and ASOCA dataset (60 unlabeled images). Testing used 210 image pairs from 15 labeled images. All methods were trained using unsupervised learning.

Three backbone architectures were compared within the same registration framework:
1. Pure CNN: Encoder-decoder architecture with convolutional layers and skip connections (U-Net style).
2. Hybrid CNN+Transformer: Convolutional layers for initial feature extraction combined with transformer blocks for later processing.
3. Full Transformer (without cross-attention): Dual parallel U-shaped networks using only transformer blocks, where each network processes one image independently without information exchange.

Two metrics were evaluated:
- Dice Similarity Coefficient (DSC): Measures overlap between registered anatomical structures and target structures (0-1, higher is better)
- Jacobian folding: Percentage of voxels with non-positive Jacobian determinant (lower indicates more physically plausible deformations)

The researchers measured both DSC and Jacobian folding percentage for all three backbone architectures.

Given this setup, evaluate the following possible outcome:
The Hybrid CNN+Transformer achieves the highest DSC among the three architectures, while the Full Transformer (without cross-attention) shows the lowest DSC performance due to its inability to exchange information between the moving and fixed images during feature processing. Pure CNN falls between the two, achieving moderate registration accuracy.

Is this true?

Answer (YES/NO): NO